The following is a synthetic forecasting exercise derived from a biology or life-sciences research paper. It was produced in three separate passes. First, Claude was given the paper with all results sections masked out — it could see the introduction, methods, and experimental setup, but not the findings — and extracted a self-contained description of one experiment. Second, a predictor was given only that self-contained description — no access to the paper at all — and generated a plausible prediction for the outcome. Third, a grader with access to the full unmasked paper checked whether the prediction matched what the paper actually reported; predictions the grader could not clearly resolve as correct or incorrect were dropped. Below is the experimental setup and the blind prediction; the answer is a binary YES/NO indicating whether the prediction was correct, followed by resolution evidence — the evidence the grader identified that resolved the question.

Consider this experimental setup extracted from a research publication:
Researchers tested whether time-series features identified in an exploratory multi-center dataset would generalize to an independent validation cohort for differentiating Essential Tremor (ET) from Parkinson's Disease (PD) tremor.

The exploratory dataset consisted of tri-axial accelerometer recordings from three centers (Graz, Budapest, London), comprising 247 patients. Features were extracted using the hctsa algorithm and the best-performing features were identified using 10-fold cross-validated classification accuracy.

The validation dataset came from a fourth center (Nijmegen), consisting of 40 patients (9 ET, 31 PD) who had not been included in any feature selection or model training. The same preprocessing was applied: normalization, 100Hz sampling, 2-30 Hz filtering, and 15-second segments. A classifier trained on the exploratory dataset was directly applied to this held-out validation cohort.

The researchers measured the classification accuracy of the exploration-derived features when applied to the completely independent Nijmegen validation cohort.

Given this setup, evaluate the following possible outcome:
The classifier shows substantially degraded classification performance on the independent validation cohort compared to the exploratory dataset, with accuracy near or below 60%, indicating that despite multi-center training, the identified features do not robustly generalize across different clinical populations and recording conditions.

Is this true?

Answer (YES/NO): NO